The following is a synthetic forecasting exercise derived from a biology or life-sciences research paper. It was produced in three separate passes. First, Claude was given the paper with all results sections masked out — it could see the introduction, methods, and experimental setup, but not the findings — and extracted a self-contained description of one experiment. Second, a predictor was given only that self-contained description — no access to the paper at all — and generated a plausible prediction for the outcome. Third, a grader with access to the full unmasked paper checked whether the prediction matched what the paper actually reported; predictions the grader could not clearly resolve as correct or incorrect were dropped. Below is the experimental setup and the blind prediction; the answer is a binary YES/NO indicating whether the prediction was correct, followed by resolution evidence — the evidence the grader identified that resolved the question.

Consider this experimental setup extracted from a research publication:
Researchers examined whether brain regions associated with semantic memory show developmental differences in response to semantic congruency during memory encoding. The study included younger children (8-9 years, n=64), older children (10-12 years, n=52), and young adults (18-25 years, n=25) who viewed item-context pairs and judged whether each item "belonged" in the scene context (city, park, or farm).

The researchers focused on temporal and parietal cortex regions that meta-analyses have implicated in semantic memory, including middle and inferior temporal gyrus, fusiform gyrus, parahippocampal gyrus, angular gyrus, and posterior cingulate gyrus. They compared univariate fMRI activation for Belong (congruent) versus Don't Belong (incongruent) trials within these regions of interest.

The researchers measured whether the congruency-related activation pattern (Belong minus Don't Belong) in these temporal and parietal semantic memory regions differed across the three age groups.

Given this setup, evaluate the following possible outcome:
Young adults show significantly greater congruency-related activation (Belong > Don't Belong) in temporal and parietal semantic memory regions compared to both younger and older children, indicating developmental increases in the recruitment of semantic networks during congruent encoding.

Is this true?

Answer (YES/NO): NO